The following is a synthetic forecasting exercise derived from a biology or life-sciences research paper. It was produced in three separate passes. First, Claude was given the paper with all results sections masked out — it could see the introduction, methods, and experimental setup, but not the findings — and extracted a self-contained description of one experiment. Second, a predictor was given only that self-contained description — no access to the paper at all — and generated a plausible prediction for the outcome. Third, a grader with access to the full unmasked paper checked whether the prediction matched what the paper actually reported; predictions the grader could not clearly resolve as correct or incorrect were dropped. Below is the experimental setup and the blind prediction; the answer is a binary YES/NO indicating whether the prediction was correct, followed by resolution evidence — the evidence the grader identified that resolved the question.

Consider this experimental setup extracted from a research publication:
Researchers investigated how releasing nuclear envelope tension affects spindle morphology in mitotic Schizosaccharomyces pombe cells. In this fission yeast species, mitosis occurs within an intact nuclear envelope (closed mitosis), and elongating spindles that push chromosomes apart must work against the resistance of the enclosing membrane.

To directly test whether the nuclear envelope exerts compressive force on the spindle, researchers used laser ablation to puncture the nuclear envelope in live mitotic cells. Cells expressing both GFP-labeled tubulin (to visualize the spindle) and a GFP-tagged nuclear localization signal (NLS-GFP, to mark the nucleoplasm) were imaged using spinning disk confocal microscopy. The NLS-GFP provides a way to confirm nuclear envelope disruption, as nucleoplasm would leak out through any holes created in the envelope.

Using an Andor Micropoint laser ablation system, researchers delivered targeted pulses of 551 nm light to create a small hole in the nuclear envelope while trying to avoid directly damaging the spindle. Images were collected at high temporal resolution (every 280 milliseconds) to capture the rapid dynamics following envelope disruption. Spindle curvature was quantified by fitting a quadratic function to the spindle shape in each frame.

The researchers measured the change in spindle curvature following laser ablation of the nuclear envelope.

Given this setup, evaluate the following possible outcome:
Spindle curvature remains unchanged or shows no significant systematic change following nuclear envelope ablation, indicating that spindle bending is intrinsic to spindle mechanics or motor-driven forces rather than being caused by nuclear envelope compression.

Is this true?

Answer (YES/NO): NO